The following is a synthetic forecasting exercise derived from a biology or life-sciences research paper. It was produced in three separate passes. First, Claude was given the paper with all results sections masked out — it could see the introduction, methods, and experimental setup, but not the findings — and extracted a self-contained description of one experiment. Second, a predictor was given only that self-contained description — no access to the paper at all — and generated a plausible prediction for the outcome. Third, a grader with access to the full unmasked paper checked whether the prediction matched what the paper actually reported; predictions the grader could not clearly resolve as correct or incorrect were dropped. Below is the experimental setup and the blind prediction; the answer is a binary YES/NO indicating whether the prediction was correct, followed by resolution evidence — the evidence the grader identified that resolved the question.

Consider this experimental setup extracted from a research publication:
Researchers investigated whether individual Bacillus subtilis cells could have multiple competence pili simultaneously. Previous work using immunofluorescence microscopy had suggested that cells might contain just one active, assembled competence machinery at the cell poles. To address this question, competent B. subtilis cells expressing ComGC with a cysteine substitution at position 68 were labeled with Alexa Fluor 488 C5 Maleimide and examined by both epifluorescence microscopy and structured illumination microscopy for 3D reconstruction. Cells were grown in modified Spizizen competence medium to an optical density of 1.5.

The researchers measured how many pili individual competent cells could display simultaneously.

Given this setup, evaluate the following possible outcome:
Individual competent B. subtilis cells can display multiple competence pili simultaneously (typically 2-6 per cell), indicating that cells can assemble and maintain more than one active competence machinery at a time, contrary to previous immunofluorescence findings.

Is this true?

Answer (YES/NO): NO